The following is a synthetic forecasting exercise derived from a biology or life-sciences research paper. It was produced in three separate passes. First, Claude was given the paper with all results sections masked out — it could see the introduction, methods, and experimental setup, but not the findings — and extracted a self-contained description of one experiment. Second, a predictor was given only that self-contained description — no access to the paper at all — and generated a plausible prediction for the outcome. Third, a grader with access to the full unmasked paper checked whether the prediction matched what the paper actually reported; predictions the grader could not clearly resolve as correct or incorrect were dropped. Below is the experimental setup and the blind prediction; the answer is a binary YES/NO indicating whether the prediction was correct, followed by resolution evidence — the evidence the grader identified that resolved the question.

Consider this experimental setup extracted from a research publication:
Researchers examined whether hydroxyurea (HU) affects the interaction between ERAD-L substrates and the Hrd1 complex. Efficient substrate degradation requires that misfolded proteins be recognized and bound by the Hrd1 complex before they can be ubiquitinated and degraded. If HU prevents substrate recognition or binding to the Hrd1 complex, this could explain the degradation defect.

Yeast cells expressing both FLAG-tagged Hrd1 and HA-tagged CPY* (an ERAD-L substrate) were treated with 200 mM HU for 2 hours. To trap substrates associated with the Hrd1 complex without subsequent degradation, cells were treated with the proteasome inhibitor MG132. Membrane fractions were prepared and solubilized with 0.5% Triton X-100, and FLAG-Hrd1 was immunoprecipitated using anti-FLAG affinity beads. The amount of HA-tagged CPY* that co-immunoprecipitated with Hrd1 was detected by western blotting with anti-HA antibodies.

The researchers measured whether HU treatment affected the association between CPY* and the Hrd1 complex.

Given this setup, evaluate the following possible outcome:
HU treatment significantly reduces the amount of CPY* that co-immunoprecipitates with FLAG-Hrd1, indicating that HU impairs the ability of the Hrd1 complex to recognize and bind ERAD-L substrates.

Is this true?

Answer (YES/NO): NO